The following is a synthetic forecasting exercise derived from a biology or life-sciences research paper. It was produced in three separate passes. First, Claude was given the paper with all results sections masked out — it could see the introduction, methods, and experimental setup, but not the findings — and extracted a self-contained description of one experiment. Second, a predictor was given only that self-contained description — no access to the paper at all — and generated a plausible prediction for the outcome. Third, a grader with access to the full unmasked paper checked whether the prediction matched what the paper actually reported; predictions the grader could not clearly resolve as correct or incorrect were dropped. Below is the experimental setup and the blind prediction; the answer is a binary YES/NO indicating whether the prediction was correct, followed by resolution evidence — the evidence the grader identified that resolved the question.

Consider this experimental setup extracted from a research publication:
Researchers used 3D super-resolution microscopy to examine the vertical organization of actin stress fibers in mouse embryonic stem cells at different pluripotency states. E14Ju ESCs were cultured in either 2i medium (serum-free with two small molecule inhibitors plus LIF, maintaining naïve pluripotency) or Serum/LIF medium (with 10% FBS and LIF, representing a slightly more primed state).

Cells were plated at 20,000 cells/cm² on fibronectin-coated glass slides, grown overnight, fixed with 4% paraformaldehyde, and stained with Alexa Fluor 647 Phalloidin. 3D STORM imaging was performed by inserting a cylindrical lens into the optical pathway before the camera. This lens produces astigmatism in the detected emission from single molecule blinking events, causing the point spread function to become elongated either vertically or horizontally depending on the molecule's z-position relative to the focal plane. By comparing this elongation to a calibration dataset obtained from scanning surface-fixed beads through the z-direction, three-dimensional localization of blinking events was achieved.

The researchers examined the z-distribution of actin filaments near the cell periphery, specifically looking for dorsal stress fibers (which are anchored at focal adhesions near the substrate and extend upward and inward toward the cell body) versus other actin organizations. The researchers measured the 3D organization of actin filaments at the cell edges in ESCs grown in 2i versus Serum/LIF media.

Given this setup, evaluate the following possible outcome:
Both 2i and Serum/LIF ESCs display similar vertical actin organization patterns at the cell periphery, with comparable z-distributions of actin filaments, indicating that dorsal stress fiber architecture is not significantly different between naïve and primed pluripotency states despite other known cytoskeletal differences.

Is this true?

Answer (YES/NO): NO